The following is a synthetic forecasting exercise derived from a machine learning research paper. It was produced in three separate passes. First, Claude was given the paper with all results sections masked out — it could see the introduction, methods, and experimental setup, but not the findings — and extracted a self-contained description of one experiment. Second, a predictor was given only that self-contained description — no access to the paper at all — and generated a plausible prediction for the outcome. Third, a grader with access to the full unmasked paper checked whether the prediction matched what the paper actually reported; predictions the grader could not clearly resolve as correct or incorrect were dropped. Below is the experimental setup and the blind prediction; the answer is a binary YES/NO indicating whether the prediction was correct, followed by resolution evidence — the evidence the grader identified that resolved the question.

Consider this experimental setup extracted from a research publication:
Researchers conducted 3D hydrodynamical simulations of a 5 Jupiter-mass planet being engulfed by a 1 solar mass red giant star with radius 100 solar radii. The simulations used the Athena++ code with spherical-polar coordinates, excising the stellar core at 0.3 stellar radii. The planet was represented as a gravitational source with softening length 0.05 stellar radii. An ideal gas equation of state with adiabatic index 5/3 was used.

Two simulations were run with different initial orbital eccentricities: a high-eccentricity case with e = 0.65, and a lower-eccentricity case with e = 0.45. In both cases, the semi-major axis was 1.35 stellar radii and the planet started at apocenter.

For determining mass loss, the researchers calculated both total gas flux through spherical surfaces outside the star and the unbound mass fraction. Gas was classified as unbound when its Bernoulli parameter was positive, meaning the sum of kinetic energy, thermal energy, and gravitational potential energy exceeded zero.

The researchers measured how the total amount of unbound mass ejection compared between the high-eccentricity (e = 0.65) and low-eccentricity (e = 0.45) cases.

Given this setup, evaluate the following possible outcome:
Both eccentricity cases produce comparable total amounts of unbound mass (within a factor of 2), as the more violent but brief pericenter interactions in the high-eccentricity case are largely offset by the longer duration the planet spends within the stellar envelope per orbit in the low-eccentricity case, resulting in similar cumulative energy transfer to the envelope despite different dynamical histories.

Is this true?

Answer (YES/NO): YES